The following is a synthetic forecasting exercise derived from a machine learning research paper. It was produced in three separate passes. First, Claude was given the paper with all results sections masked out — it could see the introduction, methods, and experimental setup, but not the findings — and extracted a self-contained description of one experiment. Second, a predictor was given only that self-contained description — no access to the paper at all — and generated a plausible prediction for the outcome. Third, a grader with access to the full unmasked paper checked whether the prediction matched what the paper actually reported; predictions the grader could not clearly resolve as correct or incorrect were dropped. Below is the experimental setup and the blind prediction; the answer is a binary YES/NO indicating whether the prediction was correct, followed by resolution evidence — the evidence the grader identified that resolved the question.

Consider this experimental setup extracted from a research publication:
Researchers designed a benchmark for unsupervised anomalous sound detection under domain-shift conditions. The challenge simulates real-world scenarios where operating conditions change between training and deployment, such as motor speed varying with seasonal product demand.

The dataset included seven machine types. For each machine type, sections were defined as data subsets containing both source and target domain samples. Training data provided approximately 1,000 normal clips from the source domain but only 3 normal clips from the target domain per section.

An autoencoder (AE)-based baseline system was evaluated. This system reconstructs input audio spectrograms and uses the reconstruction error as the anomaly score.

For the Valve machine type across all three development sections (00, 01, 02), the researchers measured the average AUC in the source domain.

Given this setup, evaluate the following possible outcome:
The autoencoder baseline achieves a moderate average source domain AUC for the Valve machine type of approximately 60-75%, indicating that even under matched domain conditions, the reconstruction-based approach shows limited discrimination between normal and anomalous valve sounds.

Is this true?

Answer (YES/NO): NO